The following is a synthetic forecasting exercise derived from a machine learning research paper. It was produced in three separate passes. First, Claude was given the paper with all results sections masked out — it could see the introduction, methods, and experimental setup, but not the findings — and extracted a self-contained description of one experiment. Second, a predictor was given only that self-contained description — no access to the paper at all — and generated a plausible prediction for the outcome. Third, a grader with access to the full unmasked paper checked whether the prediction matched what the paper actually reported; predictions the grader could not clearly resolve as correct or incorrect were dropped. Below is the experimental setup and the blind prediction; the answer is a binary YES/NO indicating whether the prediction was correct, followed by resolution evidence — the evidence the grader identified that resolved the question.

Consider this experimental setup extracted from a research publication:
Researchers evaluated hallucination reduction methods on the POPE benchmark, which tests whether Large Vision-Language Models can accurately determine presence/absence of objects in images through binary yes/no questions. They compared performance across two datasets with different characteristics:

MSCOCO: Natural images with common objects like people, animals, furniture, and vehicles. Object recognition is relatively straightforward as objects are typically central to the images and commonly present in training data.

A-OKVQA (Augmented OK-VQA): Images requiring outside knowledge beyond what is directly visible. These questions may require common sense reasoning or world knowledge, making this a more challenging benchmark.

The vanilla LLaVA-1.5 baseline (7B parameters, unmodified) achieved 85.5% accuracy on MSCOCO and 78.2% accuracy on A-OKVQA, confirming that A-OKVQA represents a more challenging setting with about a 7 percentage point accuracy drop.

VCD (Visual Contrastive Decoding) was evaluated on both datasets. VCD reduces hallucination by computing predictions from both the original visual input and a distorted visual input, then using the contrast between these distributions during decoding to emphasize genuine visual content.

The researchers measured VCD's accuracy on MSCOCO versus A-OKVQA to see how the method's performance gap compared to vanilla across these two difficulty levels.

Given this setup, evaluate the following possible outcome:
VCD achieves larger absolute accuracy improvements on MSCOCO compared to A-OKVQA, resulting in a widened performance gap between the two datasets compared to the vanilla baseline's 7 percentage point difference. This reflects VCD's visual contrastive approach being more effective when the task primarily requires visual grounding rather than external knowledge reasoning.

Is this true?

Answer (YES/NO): NO